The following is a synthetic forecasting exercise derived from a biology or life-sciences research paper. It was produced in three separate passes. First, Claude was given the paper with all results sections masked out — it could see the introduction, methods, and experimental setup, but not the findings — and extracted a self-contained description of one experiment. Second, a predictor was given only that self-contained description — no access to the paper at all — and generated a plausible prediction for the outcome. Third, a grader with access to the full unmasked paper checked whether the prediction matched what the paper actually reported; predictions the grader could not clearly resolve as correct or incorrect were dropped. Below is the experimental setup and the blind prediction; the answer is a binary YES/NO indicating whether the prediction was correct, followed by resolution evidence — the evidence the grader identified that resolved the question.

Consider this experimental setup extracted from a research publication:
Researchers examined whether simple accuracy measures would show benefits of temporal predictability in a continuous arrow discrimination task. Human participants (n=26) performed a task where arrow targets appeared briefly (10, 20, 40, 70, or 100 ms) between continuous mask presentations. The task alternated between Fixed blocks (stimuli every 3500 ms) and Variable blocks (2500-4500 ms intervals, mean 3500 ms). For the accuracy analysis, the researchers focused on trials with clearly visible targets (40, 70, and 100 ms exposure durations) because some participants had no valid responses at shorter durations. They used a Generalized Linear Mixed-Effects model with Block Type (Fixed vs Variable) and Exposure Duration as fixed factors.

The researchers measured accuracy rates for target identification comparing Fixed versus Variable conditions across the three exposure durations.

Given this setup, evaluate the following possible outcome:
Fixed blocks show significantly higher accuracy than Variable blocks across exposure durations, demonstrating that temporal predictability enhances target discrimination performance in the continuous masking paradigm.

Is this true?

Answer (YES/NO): YES